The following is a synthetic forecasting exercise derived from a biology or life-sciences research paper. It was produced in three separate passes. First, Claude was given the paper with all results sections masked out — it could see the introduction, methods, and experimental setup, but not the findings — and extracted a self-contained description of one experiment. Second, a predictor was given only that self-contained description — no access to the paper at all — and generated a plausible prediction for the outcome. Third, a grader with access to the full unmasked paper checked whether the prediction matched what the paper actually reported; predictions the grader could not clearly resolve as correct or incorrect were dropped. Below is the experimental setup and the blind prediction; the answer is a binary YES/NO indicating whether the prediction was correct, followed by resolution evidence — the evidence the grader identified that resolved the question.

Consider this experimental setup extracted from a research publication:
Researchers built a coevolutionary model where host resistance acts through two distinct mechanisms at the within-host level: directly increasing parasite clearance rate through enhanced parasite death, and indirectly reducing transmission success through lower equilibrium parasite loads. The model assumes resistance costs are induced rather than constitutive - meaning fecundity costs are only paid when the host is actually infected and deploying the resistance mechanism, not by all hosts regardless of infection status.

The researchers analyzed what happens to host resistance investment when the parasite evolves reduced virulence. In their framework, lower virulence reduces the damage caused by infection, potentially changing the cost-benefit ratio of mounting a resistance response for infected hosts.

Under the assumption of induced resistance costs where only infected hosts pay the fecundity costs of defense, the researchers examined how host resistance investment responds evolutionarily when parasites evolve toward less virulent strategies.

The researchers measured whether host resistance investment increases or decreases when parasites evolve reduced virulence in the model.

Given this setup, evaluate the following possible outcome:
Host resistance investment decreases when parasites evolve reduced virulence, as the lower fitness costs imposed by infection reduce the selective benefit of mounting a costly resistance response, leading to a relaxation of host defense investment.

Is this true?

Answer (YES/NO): YES